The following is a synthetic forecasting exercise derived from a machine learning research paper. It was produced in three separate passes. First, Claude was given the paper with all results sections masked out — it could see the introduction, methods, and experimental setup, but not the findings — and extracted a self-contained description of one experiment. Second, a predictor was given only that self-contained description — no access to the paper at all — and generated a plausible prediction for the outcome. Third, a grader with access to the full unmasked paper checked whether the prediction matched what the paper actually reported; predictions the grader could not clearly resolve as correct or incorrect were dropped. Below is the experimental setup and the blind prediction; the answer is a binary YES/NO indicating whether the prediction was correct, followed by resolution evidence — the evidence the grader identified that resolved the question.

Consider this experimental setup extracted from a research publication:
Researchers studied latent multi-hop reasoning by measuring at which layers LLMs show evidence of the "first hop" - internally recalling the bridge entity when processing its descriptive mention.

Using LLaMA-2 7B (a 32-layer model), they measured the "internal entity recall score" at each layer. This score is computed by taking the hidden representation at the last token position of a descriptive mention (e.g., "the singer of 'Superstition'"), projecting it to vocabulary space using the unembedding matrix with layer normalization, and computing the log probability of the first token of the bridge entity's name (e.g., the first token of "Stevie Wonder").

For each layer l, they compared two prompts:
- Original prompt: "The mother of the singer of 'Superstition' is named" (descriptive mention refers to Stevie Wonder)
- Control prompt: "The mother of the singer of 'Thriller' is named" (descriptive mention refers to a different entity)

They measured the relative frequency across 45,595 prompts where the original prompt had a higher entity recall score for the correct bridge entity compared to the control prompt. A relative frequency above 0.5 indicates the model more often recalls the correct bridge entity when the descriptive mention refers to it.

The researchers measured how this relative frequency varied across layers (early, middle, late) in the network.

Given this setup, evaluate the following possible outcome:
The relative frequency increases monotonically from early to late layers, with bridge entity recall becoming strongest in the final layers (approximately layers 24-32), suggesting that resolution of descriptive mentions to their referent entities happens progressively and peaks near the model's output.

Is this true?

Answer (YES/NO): YES